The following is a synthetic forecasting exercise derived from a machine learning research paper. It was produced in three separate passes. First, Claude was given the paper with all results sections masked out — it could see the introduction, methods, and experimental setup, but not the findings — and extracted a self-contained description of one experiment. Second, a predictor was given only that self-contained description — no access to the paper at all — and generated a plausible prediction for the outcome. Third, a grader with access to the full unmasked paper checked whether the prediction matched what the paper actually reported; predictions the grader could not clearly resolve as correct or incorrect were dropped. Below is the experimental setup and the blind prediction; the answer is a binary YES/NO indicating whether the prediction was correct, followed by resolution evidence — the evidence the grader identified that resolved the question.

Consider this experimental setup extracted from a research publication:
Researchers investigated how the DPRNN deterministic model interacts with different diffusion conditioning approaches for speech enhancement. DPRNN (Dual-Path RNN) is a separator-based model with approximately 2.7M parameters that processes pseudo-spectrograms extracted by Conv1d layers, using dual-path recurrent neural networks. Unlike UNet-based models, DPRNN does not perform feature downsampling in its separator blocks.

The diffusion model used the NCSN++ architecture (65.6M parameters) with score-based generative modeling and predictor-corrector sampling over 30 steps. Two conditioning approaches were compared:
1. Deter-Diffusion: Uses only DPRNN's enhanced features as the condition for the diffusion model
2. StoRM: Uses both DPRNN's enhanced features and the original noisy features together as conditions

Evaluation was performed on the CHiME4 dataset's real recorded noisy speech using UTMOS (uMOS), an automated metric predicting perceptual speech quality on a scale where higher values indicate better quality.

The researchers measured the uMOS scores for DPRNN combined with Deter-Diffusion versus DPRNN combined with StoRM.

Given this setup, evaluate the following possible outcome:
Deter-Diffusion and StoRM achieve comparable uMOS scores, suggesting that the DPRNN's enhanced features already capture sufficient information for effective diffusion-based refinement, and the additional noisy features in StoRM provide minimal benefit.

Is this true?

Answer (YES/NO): NO